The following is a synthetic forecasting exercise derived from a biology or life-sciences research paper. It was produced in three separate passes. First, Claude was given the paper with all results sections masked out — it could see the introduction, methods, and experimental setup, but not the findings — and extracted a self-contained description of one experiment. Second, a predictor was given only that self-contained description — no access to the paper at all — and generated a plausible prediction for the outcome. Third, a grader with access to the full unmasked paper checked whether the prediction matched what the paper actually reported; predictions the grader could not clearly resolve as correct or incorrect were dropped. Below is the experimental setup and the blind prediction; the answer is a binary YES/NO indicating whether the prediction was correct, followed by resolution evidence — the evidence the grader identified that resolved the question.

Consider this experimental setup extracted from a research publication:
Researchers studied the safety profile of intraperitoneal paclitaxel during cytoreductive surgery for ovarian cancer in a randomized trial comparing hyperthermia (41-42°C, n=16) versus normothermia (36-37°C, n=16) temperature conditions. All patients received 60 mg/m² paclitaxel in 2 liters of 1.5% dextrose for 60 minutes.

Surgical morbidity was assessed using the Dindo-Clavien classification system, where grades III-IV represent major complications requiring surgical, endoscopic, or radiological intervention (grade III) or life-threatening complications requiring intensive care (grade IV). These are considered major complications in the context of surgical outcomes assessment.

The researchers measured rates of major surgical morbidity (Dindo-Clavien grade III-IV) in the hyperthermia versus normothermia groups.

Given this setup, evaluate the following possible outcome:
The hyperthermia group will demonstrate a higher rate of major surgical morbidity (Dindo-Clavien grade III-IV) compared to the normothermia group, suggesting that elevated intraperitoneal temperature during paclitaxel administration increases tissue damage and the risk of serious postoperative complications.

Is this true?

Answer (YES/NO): NO